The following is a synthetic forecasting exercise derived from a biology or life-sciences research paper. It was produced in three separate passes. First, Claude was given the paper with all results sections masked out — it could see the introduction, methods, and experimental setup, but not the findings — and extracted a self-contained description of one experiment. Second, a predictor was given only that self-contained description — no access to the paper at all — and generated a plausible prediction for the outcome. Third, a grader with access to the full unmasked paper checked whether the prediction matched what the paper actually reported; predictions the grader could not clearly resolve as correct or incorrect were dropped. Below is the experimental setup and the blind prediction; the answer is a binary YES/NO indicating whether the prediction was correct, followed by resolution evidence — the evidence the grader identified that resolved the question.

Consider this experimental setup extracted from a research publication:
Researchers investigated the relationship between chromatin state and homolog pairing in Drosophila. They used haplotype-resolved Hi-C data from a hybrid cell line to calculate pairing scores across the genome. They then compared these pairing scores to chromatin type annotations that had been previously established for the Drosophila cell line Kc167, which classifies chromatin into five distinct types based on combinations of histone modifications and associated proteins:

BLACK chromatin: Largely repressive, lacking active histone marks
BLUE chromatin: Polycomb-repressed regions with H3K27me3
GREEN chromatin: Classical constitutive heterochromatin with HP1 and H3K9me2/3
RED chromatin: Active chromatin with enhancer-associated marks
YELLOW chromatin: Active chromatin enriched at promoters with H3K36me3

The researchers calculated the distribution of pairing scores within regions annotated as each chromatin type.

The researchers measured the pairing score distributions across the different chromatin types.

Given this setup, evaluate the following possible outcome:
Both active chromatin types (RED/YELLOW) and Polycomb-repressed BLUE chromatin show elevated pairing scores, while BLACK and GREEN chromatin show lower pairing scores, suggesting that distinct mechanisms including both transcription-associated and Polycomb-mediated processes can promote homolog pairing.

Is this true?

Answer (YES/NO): NO